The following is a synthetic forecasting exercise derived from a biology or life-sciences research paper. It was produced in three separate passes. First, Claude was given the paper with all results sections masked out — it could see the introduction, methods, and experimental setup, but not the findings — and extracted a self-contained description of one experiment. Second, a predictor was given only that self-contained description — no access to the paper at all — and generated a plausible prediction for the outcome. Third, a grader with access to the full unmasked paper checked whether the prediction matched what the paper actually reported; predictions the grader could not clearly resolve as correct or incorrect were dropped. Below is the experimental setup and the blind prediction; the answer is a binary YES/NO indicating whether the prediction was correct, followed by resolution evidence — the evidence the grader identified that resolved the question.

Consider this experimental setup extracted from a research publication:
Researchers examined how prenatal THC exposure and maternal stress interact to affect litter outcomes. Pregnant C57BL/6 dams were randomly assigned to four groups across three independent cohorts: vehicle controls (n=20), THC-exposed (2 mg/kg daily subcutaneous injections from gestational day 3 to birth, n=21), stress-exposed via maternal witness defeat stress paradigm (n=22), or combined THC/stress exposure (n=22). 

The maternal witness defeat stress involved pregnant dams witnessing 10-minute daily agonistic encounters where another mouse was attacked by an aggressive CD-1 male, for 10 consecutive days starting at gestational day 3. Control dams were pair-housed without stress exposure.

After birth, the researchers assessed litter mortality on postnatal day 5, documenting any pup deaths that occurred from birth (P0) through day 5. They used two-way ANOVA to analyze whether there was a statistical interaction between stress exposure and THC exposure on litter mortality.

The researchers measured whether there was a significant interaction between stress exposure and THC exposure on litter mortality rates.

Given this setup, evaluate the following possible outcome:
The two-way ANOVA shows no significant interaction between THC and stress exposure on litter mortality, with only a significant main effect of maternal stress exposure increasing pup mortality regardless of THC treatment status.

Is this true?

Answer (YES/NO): NO